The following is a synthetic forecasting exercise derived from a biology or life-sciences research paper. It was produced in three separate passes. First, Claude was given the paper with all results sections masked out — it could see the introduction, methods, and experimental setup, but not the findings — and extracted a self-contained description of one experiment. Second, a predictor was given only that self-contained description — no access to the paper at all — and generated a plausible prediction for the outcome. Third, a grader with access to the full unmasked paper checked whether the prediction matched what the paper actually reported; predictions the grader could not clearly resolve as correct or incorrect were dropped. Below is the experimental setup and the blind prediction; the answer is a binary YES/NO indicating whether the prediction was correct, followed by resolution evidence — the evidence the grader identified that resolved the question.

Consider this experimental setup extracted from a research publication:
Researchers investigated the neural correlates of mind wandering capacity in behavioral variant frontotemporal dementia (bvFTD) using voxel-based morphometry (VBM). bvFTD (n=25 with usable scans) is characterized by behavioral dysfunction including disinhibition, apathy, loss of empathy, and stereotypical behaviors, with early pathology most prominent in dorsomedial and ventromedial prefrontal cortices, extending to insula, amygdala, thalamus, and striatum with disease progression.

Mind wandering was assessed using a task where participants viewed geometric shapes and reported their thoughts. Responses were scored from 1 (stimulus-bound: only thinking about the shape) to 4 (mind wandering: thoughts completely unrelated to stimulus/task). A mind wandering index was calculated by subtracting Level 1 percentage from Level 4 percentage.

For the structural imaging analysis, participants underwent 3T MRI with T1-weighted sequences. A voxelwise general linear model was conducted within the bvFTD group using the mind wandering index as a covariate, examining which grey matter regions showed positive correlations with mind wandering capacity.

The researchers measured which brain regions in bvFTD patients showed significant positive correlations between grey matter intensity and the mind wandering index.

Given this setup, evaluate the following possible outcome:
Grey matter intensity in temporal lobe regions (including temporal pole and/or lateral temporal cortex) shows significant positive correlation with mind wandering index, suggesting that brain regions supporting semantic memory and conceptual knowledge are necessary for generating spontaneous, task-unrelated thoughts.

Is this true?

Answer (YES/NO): NO